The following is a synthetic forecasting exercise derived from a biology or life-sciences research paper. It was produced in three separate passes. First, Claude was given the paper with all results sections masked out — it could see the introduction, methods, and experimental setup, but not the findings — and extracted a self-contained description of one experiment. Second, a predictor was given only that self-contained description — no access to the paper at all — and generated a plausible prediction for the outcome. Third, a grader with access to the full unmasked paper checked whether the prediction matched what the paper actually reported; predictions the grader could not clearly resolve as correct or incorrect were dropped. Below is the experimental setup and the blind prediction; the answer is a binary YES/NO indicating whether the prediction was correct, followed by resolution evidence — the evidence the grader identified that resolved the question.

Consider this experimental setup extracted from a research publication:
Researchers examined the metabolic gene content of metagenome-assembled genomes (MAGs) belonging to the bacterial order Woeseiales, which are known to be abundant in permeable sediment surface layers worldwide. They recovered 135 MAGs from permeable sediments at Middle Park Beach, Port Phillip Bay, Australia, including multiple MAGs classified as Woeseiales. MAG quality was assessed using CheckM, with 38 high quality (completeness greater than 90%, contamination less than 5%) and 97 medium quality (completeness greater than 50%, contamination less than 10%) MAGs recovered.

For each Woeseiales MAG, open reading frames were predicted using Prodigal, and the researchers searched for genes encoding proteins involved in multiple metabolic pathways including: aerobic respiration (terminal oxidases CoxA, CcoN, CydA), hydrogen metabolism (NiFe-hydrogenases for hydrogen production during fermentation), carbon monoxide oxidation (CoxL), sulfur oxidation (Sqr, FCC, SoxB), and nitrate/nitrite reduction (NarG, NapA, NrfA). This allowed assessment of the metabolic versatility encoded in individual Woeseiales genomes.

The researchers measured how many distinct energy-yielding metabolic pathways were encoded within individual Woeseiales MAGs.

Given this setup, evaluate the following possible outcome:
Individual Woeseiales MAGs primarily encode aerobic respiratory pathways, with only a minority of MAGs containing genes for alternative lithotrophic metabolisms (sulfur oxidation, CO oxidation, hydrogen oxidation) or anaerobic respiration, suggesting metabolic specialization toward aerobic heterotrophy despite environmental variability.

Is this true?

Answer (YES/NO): NO